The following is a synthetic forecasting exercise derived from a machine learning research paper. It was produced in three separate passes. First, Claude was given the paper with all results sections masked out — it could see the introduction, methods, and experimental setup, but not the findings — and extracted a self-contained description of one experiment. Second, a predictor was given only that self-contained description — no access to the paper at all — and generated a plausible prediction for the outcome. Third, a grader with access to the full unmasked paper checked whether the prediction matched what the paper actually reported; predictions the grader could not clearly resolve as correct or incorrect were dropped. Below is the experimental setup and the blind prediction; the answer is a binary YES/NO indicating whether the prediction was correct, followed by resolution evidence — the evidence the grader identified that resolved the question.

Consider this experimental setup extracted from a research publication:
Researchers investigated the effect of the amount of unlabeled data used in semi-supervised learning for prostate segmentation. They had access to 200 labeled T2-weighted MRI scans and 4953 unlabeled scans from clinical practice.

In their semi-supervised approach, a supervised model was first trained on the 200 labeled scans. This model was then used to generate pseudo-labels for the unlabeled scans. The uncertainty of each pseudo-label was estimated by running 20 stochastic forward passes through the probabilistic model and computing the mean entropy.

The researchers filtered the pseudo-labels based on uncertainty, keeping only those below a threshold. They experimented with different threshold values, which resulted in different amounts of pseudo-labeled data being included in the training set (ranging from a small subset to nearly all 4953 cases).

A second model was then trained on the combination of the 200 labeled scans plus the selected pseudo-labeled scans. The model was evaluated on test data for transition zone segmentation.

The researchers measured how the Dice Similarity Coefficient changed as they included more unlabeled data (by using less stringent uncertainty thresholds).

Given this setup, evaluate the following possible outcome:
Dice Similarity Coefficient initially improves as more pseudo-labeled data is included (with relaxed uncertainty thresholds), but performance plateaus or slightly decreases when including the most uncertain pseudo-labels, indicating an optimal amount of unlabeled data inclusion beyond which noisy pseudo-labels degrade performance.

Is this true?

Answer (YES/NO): YES